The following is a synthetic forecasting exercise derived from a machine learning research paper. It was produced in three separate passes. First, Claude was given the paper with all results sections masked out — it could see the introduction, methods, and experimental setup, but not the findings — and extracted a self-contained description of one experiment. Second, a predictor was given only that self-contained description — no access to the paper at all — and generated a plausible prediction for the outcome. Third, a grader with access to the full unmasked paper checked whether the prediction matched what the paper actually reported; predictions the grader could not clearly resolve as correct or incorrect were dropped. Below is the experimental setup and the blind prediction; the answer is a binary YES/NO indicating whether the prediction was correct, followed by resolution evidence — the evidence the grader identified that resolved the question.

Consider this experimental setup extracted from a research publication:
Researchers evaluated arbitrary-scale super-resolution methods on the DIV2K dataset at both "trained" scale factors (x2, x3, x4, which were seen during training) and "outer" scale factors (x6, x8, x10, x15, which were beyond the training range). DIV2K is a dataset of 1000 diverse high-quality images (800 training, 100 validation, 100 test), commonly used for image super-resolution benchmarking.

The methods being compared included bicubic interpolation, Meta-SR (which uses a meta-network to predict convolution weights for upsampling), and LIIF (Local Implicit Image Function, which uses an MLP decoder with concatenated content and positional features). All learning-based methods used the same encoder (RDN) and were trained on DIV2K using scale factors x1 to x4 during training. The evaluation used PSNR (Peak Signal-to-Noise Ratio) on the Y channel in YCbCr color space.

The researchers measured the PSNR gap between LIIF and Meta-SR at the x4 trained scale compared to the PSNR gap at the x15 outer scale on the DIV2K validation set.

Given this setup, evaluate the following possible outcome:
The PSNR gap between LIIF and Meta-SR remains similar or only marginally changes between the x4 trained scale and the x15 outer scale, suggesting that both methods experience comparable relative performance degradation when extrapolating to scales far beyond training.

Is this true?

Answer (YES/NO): NO